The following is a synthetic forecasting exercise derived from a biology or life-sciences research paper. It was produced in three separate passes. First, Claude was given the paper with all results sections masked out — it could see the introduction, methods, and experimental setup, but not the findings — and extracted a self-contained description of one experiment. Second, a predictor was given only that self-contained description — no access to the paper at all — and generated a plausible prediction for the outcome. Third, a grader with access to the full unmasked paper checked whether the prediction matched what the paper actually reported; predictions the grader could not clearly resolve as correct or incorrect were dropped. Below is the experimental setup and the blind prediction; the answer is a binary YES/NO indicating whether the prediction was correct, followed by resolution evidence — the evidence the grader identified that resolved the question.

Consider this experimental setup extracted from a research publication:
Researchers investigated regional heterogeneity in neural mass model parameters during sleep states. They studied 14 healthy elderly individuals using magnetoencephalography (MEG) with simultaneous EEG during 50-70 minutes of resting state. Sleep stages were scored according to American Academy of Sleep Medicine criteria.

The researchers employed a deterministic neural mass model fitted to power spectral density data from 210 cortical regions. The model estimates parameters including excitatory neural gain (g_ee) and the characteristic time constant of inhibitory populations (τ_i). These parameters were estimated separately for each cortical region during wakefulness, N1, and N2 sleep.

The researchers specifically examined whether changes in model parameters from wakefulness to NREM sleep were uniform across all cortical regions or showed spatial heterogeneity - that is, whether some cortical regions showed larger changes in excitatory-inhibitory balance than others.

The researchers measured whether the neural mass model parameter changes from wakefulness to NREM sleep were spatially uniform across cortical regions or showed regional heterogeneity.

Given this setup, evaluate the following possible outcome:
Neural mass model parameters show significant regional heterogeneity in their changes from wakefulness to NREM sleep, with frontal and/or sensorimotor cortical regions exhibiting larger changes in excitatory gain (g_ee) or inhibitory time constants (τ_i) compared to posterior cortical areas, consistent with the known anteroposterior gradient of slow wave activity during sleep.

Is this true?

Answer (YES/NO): YES